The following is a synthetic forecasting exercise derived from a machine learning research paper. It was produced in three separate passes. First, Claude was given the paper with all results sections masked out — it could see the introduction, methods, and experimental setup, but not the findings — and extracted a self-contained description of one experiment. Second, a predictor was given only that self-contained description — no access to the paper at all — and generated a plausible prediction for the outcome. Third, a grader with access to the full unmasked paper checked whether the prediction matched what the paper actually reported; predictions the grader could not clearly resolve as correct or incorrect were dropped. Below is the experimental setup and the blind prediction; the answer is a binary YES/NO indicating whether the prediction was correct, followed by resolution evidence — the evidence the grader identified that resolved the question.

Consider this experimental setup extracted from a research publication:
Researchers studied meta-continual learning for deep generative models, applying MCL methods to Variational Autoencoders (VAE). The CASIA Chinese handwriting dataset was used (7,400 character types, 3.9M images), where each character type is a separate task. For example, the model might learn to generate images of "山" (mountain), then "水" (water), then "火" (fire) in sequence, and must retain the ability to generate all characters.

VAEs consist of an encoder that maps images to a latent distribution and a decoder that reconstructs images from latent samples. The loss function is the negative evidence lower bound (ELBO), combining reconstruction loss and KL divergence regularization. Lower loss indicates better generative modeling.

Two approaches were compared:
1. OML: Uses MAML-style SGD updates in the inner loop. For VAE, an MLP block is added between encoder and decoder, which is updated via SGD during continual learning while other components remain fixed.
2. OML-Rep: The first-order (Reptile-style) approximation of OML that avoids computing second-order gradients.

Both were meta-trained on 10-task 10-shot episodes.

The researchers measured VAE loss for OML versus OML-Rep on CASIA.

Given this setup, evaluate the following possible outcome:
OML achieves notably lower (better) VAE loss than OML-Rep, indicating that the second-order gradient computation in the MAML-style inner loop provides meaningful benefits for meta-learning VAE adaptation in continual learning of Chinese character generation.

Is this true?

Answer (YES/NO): YES